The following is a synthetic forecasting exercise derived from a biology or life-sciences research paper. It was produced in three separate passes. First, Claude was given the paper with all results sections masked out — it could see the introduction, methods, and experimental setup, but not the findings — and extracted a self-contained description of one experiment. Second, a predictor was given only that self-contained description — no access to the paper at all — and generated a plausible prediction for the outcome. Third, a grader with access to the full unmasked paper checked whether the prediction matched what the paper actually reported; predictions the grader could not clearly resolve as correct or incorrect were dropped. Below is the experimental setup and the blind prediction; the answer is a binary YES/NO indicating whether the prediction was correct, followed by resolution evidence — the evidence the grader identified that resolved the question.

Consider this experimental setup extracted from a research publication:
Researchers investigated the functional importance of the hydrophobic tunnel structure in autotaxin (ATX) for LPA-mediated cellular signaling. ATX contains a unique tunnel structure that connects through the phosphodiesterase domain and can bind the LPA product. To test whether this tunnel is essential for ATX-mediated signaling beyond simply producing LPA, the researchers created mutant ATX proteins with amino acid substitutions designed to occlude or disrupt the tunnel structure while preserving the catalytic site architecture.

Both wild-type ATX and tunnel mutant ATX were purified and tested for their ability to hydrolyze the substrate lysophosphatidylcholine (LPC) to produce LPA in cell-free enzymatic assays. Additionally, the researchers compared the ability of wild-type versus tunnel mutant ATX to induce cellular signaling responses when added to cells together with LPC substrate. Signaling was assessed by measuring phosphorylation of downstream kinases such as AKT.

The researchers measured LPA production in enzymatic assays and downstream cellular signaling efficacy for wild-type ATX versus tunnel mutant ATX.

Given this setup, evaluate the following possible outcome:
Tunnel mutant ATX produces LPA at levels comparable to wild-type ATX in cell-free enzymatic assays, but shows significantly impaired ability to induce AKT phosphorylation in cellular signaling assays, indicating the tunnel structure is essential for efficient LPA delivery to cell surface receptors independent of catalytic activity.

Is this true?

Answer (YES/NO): NO